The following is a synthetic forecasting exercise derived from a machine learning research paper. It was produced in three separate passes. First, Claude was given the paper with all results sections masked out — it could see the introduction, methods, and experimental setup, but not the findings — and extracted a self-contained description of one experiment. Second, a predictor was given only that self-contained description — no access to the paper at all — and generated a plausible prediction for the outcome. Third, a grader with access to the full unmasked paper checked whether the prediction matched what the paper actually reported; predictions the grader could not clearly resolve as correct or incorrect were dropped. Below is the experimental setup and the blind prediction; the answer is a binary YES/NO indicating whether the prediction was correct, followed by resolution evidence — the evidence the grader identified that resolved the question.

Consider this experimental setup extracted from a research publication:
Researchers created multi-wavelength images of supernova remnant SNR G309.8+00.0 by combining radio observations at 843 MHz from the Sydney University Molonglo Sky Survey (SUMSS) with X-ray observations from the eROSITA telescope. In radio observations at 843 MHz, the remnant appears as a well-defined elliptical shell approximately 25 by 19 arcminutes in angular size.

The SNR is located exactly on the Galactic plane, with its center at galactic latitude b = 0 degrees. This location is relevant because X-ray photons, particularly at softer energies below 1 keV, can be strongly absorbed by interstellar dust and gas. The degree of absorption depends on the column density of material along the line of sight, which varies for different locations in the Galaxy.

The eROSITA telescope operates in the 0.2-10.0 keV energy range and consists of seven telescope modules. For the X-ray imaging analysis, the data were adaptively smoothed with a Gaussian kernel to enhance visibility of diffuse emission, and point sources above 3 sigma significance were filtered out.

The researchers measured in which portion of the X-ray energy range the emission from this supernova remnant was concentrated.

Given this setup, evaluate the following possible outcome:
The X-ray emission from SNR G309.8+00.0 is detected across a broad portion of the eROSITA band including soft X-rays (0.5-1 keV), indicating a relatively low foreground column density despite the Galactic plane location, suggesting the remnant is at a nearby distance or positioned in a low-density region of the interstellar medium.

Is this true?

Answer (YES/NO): NO